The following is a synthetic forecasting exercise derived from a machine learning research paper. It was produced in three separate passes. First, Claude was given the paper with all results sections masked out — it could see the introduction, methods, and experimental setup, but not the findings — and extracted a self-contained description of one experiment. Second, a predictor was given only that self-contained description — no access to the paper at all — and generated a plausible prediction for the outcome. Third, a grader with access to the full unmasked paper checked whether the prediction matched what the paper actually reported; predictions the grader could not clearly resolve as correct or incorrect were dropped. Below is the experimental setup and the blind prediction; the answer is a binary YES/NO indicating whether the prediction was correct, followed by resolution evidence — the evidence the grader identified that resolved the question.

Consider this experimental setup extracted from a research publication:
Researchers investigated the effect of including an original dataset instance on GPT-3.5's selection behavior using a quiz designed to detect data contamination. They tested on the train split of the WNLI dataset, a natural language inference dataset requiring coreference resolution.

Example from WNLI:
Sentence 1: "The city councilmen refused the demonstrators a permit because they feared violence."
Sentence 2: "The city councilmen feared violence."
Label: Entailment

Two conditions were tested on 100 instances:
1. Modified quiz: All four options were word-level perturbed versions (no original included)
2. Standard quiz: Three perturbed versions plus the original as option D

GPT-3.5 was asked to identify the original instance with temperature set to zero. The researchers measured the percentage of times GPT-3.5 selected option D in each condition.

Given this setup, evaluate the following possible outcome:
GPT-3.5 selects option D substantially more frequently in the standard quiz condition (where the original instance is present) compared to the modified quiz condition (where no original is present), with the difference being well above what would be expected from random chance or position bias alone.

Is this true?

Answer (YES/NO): YES